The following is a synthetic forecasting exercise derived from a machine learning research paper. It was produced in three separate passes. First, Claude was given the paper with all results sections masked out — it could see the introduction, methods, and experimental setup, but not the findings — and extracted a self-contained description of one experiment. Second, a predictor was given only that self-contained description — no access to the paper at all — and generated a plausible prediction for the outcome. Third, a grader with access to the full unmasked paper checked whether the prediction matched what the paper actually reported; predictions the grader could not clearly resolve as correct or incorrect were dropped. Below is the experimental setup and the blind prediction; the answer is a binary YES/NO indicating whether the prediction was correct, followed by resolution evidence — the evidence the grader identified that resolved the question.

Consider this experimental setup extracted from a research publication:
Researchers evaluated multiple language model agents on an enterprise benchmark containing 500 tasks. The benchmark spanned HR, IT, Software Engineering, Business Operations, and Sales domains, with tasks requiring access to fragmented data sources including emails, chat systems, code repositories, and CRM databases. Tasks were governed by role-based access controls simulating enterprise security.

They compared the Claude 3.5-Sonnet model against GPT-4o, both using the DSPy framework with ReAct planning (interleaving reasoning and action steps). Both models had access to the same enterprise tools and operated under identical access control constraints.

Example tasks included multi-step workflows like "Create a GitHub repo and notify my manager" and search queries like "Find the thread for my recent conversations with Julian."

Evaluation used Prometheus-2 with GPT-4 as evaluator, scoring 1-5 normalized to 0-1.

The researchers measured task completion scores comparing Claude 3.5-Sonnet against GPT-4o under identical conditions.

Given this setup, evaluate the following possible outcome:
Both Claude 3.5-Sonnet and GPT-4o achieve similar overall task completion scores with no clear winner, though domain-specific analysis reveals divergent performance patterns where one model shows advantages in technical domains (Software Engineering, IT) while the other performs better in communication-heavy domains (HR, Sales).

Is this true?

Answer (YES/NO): NO